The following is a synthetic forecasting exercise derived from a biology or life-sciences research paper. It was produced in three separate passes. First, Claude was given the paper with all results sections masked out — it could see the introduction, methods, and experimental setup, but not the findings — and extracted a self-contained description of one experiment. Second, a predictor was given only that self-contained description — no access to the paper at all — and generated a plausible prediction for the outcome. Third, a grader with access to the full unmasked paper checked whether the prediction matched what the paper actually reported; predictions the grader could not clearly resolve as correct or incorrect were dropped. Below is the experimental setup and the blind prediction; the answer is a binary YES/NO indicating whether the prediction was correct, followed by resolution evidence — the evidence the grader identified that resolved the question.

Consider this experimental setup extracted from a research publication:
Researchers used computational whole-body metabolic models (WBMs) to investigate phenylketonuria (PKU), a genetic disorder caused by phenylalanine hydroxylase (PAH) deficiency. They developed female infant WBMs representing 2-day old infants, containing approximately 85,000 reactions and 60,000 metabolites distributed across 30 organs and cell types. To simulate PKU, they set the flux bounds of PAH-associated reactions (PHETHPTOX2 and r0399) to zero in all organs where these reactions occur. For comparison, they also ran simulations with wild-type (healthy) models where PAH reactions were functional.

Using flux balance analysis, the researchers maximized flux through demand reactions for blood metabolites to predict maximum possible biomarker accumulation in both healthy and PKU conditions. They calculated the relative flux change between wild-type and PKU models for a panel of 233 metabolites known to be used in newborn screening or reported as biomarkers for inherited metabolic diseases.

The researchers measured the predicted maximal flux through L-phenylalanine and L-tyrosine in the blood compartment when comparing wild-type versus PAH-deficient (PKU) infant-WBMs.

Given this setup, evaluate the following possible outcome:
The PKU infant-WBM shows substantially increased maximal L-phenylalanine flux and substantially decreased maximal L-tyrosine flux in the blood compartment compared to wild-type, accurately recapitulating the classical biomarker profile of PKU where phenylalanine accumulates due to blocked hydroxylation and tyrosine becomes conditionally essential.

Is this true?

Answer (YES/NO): YES